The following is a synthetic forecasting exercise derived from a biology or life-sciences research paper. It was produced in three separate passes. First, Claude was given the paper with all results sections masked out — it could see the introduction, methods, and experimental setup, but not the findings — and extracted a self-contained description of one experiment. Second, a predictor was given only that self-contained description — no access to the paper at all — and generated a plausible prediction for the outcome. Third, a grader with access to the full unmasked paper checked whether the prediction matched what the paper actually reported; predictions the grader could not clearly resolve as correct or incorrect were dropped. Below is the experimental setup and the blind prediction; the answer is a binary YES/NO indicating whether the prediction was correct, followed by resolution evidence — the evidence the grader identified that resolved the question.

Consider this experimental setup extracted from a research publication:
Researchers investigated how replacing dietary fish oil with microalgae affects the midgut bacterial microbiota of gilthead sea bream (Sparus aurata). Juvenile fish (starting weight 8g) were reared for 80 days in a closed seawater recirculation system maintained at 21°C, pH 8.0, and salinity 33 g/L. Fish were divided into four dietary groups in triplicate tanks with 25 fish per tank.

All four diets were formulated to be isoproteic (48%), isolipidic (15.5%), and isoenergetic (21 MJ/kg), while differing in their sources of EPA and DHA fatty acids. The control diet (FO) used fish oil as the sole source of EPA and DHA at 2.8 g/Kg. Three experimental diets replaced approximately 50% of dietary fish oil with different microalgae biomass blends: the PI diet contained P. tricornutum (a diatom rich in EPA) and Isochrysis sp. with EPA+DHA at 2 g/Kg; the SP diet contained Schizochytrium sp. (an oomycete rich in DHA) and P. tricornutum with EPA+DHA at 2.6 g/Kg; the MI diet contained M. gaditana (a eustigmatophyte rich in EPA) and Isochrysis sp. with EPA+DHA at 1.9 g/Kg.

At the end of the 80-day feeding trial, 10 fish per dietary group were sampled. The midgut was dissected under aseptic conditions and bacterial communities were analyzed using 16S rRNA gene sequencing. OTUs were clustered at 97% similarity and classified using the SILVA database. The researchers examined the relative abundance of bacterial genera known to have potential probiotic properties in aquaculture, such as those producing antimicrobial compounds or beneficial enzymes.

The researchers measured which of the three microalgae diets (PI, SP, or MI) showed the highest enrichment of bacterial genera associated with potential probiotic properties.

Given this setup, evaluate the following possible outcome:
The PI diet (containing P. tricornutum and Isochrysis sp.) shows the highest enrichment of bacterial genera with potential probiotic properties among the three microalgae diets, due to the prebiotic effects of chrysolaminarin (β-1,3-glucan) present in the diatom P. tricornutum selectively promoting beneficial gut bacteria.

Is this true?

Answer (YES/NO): NO